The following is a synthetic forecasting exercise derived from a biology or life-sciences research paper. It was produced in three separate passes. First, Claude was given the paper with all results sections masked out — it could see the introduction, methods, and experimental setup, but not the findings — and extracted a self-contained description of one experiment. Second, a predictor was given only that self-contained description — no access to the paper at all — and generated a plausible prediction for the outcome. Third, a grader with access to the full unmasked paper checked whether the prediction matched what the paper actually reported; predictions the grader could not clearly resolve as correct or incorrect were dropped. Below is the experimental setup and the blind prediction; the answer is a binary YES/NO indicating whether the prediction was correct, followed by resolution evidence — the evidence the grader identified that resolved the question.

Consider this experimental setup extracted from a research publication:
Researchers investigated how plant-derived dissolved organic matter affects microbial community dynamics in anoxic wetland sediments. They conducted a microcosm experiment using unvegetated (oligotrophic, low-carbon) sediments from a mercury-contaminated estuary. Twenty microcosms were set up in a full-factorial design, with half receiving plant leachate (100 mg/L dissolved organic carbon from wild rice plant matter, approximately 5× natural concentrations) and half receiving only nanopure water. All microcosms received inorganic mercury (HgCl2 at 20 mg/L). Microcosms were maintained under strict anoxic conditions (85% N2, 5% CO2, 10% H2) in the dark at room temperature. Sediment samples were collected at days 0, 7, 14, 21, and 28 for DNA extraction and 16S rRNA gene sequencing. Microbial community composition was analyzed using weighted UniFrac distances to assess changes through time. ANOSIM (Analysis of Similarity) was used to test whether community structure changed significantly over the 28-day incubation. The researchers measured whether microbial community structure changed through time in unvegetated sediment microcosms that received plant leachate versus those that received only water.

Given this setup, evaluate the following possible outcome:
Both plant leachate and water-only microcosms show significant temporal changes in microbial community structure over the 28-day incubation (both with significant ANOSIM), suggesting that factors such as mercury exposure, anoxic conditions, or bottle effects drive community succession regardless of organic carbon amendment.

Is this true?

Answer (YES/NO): NO